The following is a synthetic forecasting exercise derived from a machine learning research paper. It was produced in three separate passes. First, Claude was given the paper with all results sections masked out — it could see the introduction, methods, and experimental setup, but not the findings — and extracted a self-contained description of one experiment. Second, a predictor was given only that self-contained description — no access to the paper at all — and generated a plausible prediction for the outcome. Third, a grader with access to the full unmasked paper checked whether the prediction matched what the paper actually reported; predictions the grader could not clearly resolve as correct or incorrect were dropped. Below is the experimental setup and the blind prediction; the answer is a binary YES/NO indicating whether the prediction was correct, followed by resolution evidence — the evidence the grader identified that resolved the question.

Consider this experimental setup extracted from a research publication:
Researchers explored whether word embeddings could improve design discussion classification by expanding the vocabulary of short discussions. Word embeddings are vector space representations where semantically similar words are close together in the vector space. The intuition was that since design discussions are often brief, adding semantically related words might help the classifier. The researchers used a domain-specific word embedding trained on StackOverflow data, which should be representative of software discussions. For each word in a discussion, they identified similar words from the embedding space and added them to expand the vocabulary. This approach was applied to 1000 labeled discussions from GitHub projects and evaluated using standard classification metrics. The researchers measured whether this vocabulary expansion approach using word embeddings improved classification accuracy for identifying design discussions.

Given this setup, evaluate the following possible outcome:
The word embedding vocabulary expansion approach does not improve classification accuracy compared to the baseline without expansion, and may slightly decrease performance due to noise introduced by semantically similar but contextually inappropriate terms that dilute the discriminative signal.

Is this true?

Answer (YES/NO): NO